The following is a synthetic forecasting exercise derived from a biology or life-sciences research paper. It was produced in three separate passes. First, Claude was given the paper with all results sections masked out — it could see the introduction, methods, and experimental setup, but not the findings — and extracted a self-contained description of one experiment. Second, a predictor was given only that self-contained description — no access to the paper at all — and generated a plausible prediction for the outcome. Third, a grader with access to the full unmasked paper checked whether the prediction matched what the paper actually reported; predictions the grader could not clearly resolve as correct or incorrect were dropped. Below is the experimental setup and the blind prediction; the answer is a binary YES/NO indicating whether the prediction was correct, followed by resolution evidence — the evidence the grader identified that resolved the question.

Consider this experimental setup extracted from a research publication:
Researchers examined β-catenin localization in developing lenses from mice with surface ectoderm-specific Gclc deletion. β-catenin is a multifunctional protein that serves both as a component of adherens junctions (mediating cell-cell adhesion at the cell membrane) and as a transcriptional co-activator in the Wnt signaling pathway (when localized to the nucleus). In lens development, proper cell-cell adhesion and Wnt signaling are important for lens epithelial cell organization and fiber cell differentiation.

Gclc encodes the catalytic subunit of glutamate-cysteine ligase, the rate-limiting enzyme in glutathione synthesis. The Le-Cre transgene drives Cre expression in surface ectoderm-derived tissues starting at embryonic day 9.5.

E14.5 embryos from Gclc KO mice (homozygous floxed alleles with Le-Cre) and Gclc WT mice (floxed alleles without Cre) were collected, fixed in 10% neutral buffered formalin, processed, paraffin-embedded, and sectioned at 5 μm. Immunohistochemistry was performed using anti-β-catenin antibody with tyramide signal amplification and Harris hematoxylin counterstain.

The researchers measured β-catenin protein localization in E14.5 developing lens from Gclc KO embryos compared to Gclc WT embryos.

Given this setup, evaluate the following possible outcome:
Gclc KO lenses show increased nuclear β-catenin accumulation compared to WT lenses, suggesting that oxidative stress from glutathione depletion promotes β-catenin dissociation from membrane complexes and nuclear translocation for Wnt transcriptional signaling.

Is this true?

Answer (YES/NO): NO